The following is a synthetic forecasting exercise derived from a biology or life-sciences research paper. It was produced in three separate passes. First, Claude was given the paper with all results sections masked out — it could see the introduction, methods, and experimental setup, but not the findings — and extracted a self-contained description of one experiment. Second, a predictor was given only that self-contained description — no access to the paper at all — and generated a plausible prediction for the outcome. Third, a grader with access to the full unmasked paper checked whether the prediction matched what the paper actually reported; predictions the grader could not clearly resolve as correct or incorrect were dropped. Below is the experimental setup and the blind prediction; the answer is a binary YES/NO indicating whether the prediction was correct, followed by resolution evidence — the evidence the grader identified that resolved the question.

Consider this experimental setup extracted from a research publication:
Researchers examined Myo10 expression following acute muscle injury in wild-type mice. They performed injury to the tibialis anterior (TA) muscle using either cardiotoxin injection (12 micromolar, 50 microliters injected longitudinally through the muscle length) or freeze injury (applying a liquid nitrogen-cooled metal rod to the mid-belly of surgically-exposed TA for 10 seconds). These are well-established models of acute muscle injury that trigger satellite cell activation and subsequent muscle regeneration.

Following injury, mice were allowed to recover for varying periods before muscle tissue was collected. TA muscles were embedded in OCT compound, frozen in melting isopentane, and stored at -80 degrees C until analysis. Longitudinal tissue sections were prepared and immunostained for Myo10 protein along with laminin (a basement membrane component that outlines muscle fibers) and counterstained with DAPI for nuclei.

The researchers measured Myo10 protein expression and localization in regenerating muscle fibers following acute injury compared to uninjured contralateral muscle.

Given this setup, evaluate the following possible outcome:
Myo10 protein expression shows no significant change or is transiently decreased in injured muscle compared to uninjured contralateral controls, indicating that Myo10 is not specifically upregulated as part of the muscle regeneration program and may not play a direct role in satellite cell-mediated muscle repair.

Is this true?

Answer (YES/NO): NO